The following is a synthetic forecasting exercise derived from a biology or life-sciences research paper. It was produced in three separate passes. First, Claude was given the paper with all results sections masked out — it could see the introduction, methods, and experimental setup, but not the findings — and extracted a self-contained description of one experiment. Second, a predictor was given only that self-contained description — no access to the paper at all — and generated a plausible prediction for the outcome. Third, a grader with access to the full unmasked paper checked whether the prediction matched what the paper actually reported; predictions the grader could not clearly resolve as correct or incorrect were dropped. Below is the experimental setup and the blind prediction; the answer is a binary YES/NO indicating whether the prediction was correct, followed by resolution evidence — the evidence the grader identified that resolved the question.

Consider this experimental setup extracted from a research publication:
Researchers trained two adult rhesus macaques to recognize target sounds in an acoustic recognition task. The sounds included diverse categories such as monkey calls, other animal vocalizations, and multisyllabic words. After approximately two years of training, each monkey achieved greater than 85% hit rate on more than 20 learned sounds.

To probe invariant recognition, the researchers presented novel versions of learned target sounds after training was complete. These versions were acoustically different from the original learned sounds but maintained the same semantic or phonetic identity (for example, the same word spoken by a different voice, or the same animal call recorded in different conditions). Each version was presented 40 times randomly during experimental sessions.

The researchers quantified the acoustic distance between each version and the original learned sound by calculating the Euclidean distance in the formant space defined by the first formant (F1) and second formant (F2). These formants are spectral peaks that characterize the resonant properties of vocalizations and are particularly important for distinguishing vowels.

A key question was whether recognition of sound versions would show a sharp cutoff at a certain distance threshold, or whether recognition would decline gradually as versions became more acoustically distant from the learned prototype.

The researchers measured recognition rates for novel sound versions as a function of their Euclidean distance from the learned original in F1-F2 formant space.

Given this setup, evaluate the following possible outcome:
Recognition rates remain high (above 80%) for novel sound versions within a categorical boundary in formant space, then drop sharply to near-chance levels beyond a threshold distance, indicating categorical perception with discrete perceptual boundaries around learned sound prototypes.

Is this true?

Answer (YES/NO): NO